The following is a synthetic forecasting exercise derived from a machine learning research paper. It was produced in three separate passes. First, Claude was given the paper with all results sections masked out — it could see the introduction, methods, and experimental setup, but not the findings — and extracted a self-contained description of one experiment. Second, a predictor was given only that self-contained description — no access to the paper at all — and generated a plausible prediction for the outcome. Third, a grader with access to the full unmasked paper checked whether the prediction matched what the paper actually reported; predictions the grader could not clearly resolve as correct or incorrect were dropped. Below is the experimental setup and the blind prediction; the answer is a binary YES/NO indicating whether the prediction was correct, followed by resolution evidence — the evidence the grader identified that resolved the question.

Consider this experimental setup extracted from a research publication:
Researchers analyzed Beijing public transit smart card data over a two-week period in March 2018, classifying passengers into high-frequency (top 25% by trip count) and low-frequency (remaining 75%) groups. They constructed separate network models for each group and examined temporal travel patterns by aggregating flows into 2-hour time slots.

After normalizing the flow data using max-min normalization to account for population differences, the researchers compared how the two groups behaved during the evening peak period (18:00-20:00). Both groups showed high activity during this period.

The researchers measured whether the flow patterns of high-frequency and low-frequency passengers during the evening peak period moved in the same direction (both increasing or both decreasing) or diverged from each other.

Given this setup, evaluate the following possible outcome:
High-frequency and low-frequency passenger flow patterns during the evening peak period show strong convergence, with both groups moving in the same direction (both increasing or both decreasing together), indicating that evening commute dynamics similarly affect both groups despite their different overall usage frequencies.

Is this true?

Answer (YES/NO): NO